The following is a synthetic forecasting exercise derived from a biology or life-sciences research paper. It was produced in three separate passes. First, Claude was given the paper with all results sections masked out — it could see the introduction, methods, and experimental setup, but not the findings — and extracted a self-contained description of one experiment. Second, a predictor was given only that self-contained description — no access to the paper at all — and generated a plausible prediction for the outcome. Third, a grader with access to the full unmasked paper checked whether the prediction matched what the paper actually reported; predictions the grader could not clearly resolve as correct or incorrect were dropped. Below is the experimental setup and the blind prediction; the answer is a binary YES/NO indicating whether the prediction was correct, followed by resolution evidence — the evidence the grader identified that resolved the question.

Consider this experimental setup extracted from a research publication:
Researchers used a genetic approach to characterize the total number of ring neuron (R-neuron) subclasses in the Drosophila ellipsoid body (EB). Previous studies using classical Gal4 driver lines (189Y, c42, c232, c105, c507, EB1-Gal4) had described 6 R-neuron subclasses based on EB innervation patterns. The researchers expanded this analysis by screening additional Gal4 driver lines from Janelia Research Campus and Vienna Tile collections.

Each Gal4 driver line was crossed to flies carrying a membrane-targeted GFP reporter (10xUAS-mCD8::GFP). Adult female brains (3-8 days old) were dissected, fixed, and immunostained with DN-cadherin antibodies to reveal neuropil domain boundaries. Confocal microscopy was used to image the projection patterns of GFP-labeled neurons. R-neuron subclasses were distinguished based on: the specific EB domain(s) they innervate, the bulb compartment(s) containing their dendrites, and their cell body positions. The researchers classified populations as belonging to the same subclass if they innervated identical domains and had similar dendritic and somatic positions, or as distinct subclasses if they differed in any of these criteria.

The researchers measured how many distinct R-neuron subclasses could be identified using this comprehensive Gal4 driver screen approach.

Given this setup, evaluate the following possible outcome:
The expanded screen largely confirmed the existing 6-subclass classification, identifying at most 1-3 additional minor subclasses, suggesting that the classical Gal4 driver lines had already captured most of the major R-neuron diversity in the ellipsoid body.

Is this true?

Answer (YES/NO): NO